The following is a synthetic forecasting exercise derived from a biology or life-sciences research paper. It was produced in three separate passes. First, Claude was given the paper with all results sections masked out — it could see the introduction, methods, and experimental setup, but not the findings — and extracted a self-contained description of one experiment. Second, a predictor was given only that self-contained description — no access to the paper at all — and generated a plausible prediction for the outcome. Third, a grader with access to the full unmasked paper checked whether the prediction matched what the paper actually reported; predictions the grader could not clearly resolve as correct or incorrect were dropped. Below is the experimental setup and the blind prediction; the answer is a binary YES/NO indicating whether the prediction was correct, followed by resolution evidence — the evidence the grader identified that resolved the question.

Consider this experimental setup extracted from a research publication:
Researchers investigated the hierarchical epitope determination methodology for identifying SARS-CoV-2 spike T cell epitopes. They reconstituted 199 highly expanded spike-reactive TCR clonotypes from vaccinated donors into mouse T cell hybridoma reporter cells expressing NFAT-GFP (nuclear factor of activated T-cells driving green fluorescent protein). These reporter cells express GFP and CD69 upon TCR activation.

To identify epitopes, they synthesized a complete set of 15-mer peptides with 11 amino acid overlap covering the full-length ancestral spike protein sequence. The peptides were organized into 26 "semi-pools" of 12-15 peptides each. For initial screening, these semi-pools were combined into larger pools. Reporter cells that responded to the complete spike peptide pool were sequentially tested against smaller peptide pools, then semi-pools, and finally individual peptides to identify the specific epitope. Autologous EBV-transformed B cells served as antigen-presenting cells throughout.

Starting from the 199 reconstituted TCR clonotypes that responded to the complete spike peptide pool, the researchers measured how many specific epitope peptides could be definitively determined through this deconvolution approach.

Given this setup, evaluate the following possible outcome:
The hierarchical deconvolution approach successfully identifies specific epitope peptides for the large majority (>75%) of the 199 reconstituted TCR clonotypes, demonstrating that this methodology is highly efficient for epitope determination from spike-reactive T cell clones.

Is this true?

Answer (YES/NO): NO